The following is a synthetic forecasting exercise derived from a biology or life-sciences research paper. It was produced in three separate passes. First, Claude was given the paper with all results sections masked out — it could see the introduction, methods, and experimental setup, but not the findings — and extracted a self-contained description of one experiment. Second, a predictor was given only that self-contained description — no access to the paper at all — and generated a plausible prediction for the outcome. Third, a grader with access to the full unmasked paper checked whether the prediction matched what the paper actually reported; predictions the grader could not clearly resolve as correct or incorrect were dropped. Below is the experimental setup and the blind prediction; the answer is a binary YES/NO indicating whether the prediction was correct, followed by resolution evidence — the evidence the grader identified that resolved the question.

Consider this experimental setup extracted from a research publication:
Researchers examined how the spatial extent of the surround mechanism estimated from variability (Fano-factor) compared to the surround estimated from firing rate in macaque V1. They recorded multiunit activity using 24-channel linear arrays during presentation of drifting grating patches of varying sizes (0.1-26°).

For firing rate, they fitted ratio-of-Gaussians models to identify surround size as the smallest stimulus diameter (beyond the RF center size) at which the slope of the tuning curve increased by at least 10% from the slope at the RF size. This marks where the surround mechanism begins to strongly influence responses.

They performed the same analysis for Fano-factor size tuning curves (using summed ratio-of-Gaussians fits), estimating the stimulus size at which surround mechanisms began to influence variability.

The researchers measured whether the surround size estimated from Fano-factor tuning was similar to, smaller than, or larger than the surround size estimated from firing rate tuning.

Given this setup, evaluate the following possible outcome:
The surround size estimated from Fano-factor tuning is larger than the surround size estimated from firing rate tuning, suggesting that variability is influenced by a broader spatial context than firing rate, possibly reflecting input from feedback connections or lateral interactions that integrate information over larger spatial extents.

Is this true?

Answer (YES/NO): YES